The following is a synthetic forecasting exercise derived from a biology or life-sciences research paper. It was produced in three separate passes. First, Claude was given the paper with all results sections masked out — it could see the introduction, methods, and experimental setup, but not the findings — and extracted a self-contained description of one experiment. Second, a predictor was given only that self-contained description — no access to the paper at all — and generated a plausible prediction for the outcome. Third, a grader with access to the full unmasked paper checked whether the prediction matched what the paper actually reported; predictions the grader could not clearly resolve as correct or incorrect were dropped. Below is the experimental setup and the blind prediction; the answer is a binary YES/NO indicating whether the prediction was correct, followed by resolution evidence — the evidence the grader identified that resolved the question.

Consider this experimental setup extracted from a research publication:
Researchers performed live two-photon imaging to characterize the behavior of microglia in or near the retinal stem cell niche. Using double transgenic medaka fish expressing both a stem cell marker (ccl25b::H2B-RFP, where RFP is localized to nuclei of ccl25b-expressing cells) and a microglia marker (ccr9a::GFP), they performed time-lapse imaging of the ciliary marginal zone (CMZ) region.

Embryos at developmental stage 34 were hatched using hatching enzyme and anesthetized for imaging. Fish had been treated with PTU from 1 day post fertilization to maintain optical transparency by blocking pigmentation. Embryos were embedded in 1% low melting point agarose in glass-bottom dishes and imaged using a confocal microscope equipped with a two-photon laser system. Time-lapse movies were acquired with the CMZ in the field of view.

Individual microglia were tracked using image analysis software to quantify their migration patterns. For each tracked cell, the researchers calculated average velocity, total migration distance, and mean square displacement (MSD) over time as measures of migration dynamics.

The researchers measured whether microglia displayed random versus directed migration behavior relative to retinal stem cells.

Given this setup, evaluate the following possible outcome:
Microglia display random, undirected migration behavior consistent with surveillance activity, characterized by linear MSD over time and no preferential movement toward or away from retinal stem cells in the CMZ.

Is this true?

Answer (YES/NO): NO